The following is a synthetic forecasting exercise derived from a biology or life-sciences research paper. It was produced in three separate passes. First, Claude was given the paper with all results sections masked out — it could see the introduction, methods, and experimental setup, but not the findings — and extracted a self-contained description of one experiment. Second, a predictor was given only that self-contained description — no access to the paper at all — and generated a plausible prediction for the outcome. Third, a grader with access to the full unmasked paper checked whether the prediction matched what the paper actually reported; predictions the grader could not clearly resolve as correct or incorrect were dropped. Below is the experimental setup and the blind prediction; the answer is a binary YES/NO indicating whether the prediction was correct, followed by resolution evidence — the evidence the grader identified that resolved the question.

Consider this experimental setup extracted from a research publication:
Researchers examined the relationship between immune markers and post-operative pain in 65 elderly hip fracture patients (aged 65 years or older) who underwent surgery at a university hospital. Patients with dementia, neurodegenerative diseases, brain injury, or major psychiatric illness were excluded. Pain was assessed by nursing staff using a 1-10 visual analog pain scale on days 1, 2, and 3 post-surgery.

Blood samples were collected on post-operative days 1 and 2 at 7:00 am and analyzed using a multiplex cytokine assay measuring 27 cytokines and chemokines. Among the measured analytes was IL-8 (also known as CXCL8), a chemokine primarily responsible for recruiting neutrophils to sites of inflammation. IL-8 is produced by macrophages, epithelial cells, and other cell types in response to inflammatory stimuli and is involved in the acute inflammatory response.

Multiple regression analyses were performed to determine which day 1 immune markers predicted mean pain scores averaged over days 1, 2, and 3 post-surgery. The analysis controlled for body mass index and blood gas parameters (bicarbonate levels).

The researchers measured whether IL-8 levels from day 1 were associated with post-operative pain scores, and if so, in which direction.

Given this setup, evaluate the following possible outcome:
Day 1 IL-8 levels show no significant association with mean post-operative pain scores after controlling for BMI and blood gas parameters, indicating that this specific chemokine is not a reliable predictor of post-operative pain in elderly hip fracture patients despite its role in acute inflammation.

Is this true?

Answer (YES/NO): NO